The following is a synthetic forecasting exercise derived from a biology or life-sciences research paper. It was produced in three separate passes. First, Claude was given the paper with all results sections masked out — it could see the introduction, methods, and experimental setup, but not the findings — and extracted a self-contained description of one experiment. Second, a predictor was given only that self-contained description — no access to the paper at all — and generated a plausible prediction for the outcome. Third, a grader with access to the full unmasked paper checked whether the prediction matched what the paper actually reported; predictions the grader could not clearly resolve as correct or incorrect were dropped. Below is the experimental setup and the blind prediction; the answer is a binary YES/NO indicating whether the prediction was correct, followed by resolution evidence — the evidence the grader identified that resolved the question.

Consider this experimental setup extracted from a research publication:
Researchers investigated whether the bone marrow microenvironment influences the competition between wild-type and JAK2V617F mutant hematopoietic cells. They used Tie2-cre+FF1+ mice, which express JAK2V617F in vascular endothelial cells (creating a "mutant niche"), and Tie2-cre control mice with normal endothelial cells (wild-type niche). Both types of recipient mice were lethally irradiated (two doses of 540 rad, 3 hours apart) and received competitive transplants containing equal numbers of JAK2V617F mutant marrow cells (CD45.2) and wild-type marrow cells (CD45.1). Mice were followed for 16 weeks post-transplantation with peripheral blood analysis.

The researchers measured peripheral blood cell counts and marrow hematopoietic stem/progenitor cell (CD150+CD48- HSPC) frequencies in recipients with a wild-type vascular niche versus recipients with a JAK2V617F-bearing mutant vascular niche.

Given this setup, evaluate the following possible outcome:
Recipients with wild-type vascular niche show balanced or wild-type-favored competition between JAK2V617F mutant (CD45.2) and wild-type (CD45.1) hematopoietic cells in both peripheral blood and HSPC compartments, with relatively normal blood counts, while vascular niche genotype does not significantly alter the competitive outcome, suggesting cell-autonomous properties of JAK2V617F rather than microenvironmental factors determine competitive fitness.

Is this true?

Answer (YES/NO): NO